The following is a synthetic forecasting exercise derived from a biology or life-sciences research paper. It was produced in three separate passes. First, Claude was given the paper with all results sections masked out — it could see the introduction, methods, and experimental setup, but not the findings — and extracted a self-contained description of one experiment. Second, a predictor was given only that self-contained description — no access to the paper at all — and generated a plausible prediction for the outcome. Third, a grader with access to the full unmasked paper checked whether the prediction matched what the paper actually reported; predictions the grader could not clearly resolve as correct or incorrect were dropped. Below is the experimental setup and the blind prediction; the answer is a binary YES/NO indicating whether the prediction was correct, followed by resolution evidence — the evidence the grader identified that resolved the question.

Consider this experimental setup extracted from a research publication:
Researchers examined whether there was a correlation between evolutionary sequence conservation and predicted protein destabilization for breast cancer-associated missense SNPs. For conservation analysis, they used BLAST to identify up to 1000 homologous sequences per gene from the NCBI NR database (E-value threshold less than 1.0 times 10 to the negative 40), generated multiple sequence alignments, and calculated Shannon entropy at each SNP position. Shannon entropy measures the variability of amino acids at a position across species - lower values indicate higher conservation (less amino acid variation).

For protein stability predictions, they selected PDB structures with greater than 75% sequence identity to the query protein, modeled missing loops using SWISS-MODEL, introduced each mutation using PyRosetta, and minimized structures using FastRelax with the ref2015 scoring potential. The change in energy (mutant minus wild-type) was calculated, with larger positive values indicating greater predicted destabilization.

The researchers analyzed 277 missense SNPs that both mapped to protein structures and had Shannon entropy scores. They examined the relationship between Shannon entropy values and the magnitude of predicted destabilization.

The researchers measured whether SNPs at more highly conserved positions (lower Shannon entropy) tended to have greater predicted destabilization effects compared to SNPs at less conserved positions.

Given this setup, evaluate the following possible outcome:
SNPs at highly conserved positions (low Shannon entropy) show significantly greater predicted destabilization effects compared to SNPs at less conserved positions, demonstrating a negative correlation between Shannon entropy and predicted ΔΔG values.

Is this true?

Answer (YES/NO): NO